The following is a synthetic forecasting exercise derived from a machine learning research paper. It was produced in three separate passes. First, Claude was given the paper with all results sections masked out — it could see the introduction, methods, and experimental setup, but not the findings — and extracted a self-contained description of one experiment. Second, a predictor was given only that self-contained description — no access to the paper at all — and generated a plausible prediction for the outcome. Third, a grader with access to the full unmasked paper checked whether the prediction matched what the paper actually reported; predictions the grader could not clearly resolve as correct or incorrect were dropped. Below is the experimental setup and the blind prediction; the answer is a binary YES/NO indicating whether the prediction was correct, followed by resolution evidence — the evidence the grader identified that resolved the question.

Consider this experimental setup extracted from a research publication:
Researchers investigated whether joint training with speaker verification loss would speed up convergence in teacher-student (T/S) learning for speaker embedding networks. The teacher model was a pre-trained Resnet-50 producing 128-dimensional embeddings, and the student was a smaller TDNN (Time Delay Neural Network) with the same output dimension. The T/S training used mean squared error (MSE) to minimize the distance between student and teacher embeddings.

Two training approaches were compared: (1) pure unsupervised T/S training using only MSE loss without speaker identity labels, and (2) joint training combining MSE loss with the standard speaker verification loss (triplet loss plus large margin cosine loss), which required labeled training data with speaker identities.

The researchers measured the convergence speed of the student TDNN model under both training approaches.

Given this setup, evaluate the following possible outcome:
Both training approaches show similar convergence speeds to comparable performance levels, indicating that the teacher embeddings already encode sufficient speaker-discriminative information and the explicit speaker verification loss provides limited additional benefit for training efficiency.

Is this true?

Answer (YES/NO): NO